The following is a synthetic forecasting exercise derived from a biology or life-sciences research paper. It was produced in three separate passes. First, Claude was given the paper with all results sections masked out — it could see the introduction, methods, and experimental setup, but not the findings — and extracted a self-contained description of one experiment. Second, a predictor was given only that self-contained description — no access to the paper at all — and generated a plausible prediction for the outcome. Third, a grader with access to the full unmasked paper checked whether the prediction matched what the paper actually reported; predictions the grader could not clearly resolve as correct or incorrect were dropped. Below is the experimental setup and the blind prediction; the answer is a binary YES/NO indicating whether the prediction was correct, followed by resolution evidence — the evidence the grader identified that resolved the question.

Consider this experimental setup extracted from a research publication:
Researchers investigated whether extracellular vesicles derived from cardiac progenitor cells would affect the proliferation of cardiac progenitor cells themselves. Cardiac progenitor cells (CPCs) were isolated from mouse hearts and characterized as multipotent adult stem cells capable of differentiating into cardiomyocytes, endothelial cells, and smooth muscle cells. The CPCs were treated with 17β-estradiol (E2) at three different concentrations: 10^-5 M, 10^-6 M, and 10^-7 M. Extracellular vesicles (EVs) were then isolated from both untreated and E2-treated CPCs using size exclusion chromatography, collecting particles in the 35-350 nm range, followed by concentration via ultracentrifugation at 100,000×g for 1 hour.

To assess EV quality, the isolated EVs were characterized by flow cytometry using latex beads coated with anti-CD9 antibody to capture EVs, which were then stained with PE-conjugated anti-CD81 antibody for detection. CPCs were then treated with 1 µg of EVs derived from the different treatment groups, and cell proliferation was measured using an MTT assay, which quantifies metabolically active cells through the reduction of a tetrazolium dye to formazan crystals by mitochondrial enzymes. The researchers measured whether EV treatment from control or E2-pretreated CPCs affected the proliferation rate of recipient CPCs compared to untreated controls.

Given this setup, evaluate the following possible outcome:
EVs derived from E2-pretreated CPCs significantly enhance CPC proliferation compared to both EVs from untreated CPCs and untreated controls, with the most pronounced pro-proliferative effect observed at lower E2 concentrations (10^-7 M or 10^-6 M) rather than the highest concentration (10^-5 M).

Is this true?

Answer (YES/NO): NO